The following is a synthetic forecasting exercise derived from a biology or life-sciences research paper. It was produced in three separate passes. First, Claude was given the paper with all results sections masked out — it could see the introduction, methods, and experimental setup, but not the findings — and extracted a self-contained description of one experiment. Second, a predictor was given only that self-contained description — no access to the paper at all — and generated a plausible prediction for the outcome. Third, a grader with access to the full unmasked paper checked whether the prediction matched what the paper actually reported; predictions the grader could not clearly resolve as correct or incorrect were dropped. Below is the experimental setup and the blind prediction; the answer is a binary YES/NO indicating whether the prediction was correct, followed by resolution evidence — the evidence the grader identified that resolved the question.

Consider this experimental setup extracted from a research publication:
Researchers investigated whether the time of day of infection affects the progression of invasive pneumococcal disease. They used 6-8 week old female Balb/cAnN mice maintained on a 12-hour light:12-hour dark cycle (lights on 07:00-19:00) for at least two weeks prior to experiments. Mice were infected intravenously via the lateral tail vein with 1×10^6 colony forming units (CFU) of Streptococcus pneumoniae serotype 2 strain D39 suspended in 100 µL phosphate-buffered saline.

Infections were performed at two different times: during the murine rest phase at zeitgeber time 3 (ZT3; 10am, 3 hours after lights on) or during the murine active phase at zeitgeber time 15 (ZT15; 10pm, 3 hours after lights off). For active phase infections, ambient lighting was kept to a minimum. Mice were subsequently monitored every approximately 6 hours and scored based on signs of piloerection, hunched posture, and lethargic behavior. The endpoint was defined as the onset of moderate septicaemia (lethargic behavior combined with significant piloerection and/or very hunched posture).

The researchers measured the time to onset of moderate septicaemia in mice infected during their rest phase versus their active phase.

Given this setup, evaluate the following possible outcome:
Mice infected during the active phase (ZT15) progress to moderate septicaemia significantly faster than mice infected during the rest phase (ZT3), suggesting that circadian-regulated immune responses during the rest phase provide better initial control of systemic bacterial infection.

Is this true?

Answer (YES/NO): YES